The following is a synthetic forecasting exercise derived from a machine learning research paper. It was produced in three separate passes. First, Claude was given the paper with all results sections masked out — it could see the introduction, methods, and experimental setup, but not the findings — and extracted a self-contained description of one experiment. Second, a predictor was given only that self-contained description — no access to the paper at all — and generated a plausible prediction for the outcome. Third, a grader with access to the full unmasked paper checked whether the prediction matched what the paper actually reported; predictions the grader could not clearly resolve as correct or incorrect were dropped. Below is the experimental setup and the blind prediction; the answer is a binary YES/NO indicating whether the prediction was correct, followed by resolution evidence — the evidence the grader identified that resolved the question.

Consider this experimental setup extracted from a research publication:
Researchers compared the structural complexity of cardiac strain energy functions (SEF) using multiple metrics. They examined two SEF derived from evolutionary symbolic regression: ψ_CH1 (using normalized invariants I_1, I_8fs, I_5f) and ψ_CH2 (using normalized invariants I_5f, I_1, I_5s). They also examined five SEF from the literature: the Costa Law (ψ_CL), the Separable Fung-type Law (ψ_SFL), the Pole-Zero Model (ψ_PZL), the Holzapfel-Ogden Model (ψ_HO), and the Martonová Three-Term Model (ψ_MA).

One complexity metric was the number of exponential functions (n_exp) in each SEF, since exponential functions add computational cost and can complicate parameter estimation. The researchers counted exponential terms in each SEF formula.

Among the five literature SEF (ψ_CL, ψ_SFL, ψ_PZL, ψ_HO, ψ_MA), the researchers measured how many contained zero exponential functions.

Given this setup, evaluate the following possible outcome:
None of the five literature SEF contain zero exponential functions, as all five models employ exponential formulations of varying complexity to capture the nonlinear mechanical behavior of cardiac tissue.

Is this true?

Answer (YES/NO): NO